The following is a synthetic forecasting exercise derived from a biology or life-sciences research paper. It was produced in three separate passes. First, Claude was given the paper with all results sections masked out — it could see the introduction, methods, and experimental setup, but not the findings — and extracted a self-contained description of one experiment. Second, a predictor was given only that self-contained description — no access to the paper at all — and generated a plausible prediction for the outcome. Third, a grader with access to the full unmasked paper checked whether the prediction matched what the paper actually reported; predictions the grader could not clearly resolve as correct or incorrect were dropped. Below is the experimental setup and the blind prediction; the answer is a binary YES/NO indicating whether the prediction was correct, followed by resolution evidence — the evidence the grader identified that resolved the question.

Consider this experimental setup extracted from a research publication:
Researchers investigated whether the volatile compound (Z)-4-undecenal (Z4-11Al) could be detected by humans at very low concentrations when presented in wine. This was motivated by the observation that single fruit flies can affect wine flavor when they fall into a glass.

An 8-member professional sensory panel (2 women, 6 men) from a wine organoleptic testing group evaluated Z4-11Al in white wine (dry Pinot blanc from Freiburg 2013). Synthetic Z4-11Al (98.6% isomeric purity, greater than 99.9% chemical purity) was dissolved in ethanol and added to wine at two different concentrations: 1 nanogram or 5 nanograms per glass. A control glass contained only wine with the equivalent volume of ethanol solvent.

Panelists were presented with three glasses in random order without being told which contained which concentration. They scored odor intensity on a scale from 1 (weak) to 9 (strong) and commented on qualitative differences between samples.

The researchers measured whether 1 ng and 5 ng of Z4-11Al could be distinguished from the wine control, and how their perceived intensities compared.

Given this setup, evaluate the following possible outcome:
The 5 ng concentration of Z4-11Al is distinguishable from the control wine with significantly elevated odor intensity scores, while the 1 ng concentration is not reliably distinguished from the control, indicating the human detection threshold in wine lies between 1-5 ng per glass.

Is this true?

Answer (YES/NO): NO